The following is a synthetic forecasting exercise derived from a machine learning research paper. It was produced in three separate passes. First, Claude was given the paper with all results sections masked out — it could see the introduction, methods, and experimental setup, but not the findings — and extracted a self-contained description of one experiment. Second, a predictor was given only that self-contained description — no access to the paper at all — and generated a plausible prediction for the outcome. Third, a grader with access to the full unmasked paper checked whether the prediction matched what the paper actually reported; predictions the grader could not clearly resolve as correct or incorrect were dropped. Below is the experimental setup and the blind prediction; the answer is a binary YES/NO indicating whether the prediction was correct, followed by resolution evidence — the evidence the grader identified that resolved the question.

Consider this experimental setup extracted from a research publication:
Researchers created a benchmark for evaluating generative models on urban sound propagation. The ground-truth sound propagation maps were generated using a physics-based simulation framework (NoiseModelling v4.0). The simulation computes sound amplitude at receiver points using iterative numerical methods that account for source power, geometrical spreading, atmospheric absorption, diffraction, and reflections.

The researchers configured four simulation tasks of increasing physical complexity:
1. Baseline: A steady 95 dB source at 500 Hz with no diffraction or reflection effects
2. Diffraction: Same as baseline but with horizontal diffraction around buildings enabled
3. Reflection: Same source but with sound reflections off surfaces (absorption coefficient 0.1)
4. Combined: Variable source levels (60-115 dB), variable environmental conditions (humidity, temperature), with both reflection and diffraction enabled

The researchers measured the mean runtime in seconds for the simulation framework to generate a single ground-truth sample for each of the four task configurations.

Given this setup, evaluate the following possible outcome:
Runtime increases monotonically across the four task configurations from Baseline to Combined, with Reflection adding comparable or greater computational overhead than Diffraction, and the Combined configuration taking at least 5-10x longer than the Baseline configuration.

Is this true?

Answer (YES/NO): NO